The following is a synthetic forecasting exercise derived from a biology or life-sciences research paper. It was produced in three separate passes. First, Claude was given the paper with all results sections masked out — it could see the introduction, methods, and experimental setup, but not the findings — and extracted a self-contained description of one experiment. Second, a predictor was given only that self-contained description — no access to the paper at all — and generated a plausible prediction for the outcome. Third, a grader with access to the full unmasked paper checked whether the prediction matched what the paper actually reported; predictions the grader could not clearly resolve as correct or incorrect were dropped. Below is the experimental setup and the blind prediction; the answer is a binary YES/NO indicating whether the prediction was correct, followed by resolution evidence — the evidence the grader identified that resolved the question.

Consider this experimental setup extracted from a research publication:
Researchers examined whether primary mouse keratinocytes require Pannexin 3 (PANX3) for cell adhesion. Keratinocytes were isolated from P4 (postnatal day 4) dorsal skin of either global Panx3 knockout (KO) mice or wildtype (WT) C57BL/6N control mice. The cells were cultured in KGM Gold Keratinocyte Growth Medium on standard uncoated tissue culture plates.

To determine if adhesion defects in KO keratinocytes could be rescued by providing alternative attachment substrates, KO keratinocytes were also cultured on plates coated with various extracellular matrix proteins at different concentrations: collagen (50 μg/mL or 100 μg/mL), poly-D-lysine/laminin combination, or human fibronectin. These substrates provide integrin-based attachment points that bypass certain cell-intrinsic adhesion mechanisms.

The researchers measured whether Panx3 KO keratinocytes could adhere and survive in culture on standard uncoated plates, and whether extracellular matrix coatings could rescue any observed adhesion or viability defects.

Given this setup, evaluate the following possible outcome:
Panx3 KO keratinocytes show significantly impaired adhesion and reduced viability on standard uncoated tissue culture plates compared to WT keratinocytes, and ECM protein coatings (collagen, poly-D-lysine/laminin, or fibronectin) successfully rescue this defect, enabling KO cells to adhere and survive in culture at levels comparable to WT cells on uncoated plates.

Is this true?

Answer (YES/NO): NO